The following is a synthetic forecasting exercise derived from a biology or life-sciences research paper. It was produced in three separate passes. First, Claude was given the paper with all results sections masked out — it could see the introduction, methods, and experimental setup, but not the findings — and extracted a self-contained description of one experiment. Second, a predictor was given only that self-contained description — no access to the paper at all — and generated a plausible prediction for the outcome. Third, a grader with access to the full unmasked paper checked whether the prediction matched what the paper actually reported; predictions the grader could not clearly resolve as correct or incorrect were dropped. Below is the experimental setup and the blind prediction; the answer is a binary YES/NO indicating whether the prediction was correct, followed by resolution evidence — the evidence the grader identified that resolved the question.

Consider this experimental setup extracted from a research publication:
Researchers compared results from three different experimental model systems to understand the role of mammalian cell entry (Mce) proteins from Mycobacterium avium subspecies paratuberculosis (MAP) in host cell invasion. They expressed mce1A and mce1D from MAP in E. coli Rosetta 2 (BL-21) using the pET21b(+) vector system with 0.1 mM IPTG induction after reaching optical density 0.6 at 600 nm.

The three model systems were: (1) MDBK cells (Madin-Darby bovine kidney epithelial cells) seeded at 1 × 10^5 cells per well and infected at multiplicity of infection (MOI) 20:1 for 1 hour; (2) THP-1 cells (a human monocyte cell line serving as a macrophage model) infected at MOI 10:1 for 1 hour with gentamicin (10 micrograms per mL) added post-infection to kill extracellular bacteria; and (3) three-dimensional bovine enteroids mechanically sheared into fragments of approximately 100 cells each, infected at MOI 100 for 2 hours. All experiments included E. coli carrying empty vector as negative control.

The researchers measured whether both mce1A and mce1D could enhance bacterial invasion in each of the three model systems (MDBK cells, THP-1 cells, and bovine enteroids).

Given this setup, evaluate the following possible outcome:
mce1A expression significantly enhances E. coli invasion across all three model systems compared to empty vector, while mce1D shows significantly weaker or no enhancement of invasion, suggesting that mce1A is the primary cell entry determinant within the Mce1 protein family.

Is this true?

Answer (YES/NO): NO